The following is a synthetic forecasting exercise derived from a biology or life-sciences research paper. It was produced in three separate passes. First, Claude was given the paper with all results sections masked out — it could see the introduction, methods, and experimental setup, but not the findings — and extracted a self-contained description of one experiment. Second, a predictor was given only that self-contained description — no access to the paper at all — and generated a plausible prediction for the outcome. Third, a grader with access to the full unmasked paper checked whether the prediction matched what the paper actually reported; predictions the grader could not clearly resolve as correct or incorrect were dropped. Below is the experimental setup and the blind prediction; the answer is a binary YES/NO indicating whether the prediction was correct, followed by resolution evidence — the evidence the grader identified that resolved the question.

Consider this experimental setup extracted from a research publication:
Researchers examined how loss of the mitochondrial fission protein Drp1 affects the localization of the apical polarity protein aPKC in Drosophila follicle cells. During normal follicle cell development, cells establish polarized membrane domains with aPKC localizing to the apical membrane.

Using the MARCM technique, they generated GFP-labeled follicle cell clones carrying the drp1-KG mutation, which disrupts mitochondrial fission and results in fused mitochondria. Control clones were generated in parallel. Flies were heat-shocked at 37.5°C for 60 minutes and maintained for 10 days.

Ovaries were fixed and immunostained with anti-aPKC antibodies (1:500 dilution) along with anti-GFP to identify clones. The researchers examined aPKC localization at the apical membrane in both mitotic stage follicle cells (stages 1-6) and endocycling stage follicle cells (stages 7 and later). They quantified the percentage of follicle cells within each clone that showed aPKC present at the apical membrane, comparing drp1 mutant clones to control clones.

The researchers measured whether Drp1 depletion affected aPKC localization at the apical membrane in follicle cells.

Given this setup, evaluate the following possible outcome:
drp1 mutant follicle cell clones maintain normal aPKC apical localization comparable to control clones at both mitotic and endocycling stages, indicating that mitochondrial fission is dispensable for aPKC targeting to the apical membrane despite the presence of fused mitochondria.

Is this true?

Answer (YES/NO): NO